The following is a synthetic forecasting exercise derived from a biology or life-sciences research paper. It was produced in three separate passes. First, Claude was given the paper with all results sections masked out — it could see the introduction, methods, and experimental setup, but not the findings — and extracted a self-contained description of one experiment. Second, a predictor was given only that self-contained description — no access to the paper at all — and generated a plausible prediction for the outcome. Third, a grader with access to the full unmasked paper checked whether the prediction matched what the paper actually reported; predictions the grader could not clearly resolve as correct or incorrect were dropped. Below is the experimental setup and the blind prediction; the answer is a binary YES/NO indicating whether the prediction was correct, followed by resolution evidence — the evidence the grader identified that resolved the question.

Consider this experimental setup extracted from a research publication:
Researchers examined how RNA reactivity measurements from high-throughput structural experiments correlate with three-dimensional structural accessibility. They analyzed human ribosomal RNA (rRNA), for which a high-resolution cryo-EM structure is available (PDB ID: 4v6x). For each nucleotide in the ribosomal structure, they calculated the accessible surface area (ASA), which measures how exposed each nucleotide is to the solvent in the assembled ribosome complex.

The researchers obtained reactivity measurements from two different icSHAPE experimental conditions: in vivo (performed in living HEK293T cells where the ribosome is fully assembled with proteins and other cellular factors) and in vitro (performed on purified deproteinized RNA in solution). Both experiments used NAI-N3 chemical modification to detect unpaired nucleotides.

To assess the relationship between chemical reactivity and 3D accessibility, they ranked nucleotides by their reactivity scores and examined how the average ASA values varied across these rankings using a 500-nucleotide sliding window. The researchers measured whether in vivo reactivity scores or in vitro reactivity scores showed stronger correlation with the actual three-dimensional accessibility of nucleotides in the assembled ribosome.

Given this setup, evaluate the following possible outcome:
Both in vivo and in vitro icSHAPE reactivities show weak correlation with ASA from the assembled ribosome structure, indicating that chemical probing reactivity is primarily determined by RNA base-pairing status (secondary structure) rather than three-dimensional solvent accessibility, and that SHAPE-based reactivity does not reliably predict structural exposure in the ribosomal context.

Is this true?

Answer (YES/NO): NO